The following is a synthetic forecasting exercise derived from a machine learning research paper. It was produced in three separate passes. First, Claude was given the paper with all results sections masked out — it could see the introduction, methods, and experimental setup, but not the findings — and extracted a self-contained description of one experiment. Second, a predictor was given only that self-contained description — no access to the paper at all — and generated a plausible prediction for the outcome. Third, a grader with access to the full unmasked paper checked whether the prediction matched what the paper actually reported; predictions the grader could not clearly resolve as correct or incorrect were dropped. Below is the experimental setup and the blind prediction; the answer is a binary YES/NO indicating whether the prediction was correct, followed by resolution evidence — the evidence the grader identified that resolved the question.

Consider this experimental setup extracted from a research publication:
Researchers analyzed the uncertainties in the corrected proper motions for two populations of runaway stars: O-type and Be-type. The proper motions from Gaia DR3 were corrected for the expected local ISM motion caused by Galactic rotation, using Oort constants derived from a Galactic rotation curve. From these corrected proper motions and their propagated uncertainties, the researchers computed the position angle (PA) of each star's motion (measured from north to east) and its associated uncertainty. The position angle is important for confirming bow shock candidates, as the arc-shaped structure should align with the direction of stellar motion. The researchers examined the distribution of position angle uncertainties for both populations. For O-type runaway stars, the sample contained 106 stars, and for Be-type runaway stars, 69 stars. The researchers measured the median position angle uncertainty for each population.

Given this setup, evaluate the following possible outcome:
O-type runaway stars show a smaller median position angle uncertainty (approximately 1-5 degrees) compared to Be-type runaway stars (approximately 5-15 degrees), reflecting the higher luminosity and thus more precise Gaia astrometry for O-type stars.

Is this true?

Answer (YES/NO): NO